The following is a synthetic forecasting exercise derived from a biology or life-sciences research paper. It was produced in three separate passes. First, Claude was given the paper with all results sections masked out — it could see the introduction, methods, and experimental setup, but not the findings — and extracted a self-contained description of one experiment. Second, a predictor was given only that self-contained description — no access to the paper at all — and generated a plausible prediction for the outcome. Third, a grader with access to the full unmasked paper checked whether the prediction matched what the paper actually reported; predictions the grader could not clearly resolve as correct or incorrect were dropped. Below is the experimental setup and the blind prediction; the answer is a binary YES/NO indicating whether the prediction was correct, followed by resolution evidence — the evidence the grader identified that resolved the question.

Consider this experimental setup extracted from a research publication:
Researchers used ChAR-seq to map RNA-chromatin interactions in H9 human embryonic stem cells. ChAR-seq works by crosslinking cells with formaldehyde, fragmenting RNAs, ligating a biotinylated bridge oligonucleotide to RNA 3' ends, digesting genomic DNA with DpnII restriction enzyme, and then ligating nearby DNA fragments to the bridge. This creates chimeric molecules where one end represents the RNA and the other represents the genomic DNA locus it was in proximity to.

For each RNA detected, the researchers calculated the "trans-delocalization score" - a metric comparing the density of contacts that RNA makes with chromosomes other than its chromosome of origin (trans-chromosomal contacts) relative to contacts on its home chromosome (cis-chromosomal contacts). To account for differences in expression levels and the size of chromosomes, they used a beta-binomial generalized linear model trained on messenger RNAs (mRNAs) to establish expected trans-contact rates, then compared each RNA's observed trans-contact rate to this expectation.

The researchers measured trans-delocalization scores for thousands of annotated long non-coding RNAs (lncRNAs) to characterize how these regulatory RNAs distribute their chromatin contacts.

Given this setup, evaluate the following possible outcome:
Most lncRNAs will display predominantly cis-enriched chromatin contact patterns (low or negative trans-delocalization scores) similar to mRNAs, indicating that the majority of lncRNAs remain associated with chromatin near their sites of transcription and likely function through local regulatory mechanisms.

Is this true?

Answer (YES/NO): YES